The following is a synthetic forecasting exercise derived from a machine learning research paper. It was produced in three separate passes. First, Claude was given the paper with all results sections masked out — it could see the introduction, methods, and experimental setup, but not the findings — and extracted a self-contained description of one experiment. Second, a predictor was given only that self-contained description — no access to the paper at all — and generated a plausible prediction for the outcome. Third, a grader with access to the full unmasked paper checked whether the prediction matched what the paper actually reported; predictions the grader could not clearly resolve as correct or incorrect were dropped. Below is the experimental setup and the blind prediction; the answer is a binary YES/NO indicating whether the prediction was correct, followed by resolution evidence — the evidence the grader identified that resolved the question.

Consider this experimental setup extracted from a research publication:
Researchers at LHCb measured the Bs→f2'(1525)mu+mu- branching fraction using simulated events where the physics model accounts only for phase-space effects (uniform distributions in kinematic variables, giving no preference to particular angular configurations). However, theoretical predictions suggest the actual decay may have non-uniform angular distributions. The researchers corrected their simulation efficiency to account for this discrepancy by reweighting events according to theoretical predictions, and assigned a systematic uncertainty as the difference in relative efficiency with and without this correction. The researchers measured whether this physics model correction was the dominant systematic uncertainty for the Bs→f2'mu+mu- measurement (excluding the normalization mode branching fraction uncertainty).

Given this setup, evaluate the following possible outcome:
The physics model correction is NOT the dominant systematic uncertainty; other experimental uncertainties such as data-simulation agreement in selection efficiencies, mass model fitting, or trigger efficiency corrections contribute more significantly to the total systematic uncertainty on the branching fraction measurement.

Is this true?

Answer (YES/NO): YES